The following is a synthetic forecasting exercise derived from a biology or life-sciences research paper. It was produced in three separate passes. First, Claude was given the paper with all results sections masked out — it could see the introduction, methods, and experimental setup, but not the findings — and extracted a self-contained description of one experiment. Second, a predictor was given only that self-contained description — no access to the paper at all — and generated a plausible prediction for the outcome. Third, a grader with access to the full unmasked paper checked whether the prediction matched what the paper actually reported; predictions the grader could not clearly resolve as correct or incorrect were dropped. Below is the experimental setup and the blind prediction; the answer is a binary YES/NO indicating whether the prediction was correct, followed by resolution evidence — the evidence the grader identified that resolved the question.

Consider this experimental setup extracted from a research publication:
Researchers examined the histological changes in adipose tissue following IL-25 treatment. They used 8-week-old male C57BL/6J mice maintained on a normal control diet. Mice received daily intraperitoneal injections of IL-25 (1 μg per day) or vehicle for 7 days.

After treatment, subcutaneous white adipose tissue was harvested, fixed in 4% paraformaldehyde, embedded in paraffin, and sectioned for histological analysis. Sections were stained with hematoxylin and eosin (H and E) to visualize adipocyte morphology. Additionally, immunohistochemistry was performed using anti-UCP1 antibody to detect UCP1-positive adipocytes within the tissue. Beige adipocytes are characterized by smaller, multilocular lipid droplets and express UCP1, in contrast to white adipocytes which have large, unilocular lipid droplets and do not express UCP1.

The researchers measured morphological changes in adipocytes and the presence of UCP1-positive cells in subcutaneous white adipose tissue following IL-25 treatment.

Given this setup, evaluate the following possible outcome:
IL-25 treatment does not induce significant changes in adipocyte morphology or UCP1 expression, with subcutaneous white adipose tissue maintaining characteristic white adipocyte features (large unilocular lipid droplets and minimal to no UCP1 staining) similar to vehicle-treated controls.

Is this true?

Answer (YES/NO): NO